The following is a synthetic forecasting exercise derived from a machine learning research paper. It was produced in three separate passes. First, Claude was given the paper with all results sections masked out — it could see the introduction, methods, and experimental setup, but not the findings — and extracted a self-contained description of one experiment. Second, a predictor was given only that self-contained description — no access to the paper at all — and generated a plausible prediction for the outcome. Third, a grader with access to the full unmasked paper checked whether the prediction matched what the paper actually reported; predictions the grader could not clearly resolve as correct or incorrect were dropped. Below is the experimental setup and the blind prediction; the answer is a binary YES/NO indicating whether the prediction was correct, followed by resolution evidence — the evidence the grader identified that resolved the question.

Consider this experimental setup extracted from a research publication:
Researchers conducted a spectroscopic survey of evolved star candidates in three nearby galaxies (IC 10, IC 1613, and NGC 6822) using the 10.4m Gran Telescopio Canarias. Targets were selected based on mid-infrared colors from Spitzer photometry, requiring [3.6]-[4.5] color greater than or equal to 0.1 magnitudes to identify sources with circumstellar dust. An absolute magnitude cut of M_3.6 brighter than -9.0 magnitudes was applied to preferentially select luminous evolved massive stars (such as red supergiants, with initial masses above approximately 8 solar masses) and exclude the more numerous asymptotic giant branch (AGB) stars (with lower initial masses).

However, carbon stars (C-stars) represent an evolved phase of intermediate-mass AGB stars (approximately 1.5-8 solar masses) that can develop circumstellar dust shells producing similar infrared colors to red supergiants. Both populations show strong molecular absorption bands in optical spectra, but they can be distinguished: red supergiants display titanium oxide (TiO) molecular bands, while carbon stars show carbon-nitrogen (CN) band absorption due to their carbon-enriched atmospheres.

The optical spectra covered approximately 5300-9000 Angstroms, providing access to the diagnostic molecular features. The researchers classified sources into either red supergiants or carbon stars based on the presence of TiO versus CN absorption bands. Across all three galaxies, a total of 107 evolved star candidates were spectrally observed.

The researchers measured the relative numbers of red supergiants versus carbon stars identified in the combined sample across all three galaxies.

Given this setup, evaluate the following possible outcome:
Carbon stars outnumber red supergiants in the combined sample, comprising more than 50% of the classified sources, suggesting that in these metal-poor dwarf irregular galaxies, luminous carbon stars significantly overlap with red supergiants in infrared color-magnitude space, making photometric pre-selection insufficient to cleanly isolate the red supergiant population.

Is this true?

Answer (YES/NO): NO